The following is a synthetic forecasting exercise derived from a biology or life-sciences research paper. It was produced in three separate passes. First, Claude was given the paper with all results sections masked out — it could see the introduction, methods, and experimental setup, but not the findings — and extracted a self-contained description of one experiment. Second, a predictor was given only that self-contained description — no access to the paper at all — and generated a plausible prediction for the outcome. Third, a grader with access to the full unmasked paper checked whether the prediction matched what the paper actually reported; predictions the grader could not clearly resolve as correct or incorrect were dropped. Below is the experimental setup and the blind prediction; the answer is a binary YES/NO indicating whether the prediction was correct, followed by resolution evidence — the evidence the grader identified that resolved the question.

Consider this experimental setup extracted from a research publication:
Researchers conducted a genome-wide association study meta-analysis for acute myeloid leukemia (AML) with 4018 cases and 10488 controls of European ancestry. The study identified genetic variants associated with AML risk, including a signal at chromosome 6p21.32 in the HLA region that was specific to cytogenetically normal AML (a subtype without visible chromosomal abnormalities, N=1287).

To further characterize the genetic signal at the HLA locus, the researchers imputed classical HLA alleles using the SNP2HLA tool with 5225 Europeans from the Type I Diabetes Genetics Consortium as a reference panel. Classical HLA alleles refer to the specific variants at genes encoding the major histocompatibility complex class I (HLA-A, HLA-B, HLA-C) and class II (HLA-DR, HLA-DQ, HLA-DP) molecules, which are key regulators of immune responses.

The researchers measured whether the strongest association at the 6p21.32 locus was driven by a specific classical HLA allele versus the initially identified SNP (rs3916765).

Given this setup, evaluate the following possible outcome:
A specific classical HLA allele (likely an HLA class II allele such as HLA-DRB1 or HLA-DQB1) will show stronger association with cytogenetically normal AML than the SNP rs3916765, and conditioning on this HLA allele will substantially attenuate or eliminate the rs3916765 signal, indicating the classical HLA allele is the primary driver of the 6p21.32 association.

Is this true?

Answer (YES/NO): NO